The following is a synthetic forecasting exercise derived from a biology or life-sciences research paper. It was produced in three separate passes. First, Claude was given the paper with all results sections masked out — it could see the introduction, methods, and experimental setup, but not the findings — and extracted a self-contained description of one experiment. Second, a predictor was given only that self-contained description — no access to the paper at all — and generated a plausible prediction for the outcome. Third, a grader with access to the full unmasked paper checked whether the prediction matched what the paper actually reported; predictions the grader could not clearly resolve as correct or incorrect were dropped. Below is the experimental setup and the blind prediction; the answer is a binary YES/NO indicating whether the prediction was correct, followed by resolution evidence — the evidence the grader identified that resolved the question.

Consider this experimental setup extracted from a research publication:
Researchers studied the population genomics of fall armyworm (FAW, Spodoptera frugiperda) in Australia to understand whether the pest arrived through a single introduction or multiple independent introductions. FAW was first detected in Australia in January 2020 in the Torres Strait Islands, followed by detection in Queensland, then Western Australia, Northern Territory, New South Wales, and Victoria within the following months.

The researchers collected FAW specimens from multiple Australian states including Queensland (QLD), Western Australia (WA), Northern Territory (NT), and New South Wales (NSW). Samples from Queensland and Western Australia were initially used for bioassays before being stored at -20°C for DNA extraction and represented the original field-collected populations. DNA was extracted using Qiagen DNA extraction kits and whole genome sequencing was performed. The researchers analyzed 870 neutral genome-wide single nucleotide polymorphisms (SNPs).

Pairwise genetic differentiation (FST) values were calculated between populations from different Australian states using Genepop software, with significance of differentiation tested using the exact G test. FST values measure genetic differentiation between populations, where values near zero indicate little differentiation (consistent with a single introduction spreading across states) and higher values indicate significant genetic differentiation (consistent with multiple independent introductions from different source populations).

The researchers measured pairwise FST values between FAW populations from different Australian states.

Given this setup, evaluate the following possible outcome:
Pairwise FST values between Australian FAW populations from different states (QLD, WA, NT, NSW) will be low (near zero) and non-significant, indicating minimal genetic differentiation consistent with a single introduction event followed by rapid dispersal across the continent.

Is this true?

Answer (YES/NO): NO